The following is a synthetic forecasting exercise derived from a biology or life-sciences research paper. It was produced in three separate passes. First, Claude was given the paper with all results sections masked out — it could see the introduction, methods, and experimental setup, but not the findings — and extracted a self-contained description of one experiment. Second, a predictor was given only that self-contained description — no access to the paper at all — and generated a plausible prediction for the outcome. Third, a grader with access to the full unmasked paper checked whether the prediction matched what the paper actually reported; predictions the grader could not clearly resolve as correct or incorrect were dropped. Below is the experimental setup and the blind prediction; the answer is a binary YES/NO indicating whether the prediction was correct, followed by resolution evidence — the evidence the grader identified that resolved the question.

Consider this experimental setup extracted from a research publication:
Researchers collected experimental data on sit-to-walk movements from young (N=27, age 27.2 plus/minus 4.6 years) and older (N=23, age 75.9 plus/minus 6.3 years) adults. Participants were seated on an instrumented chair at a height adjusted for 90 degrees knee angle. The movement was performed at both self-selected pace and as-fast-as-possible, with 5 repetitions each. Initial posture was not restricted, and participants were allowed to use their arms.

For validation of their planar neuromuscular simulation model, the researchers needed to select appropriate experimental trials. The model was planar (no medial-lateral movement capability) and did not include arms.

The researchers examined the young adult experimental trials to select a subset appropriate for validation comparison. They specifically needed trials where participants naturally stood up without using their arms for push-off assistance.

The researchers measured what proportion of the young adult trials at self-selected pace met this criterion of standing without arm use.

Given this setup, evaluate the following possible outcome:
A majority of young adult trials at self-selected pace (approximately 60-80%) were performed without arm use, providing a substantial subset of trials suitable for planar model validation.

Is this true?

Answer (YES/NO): NO